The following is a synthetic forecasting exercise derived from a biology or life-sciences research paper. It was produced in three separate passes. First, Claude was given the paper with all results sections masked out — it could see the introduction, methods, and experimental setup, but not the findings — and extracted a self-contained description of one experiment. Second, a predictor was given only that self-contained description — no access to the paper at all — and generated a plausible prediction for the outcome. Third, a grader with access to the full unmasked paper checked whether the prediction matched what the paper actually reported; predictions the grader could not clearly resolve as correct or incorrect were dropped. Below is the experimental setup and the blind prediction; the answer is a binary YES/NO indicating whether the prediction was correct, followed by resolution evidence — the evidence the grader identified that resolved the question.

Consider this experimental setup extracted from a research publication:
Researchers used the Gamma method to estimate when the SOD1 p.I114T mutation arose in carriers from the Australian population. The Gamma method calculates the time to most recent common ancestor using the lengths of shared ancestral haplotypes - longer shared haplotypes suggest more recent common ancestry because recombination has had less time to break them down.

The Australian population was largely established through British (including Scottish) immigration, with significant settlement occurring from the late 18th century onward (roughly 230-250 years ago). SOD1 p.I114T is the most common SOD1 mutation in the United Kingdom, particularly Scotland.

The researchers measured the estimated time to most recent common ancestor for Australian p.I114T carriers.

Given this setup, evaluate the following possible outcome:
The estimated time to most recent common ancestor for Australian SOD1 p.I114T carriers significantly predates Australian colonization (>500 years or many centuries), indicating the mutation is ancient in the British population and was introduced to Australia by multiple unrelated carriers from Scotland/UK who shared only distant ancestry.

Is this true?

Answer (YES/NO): NO